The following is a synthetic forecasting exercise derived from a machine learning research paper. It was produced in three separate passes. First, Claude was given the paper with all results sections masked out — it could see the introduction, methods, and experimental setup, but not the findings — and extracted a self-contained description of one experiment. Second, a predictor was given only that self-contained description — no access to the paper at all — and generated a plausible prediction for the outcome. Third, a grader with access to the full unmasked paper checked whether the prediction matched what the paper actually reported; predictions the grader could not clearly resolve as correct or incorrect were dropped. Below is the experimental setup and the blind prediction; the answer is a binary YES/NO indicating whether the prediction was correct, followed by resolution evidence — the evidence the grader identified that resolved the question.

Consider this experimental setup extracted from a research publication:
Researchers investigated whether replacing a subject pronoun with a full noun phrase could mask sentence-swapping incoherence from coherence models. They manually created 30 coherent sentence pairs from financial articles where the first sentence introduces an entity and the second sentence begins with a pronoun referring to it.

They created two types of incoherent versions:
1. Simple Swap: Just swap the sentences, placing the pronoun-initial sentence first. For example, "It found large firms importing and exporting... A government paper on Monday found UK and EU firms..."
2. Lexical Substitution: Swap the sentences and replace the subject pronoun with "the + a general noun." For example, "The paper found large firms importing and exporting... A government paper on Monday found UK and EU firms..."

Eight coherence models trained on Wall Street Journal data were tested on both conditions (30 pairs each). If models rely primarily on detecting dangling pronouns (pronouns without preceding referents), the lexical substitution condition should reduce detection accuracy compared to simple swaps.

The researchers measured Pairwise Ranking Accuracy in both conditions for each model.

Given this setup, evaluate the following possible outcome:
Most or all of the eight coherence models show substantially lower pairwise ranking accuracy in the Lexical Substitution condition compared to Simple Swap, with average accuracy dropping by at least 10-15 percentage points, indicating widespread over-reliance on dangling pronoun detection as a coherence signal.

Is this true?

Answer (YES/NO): NO